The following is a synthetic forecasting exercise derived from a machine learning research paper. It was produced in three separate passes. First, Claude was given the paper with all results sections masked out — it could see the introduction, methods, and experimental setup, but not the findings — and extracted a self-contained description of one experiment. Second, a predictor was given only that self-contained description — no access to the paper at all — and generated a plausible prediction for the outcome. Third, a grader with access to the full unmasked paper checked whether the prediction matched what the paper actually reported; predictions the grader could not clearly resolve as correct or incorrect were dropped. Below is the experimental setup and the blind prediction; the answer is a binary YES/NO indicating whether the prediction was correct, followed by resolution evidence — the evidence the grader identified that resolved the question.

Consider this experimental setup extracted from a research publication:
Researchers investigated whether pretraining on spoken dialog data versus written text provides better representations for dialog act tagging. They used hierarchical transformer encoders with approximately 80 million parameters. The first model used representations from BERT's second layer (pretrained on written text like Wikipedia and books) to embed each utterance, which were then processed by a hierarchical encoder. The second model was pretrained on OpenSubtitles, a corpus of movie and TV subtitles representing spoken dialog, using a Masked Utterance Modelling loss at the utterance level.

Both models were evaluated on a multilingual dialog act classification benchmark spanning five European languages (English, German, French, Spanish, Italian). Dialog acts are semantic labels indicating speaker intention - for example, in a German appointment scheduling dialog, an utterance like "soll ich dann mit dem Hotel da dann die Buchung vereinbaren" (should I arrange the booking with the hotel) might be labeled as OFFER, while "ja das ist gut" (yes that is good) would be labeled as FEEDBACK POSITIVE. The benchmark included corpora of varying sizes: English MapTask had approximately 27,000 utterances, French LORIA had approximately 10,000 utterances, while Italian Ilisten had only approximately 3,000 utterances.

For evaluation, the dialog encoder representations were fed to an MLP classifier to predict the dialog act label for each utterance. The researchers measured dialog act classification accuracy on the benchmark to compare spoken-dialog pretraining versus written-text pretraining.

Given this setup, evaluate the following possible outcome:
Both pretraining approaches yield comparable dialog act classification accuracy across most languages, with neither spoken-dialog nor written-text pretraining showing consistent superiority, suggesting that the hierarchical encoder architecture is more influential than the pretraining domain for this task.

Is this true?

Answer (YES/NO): NO